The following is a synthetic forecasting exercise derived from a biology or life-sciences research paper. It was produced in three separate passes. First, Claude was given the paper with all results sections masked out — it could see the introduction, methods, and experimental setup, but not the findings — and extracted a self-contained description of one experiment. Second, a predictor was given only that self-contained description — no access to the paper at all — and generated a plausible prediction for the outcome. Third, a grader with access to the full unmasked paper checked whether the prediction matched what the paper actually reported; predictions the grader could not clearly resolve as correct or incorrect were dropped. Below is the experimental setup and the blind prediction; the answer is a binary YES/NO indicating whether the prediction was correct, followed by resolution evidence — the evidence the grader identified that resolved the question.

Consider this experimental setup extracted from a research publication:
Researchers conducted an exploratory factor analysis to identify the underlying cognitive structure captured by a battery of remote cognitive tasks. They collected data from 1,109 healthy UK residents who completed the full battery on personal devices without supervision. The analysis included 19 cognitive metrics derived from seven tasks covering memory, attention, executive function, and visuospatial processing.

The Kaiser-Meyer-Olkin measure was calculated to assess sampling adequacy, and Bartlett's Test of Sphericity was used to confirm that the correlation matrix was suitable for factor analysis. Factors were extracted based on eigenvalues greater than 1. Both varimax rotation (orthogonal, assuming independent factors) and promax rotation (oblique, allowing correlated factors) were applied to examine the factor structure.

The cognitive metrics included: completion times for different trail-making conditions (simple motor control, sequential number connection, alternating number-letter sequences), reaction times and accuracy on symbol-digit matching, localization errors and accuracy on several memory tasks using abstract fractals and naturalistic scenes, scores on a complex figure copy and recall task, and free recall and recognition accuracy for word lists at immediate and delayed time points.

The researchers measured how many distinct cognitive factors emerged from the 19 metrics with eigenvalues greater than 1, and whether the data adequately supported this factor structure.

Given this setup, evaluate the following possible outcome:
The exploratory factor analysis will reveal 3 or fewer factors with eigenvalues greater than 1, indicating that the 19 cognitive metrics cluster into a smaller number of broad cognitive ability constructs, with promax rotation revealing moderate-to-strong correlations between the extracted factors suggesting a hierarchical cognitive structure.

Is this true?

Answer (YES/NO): NO